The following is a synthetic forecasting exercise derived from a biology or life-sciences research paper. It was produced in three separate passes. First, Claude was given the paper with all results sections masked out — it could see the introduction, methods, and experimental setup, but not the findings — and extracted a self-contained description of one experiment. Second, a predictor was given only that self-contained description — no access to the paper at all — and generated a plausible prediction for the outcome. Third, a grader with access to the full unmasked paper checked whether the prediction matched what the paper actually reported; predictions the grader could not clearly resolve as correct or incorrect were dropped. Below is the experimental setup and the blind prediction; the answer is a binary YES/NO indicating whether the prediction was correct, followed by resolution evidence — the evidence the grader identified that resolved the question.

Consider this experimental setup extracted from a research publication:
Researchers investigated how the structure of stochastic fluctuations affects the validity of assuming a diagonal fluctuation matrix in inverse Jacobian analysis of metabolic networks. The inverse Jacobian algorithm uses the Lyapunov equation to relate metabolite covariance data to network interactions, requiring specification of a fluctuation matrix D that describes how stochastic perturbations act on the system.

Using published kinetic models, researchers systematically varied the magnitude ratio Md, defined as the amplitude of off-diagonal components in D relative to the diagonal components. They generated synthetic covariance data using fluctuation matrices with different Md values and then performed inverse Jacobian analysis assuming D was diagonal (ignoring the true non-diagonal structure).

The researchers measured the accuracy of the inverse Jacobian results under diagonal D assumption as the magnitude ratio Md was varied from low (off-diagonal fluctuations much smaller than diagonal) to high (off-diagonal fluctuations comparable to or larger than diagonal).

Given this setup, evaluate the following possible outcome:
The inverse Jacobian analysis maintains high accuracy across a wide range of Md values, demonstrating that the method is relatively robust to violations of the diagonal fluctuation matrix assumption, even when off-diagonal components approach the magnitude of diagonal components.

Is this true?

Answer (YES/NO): NO